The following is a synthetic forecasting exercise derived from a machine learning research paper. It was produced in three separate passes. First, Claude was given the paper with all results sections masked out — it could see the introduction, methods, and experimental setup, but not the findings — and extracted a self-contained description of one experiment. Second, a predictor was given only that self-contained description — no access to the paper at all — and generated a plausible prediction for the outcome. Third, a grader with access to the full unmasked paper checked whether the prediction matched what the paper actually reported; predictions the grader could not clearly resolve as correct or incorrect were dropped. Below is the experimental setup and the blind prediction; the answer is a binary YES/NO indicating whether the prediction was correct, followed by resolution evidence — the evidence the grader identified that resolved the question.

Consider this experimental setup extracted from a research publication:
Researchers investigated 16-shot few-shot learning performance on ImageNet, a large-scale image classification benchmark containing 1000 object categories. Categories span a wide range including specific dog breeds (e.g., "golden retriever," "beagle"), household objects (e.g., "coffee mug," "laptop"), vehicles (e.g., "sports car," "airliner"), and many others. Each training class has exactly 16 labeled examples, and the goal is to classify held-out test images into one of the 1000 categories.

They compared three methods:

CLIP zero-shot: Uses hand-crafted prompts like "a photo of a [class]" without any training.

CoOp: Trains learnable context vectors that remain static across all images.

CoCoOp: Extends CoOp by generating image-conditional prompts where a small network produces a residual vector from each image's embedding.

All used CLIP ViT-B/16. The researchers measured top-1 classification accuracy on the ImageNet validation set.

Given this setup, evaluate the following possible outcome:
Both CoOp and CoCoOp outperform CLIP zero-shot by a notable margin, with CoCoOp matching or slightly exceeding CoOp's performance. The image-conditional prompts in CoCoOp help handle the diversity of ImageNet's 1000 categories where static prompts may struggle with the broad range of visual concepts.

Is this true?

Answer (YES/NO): NO